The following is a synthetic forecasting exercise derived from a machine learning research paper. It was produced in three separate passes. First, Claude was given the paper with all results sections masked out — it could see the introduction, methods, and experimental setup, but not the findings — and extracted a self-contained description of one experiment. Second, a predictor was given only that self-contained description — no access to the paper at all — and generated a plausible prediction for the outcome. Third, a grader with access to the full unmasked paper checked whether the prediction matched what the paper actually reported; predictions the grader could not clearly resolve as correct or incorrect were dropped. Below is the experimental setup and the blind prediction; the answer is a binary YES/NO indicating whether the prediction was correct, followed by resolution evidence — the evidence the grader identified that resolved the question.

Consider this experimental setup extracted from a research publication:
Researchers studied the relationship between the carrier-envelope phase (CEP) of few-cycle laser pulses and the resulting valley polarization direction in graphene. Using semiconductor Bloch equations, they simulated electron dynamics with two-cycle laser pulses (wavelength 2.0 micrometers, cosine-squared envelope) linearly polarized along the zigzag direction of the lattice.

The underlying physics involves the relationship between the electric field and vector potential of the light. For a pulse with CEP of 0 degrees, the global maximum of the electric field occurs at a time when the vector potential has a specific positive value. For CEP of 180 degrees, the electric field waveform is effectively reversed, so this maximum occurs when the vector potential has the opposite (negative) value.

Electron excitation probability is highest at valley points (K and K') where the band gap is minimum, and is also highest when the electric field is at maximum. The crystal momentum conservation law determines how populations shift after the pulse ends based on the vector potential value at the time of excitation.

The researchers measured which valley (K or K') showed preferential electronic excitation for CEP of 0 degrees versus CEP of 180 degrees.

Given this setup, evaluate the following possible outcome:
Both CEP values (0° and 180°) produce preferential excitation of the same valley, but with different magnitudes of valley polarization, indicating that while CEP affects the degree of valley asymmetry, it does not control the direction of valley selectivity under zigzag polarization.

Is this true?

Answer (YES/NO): NO